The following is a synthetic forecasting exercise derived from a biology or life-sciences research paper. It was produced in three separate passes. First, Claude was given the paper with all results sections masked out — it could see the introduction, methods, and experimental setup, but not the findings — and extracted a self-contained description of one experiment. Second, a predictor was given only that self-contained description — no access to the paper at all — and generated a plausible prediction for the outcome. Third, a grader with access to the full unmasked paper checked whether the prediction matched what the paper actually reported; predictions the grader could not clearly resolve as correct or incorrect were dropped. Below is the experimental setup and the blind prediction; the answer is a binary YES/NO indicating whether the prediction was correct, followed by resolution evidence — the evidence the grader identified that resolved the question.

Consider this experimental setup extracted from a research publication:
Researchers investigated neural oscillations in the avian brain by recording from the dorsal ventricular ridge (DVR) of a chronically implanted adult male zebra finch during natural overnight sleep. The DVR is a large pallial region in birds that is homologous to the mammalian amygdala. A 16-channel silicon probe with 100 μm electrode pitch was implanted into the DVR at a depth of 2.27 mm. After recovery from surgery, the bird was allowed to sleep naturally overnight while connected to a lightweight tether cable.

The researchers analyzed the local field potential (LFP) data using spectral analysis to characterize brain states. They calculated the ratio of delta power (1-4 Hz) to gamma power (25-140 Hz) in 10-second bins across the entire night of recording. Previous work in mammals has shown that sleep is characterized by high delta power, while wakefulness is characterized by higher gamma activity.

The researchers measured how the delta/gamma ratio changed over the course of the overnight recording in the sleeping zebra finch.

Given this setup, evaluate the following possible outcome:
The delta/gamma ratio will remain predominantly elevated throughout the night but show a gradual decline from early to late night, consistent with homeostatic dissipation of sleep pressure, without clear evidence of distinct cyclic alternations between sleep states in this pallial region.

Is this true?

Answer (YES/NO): NO